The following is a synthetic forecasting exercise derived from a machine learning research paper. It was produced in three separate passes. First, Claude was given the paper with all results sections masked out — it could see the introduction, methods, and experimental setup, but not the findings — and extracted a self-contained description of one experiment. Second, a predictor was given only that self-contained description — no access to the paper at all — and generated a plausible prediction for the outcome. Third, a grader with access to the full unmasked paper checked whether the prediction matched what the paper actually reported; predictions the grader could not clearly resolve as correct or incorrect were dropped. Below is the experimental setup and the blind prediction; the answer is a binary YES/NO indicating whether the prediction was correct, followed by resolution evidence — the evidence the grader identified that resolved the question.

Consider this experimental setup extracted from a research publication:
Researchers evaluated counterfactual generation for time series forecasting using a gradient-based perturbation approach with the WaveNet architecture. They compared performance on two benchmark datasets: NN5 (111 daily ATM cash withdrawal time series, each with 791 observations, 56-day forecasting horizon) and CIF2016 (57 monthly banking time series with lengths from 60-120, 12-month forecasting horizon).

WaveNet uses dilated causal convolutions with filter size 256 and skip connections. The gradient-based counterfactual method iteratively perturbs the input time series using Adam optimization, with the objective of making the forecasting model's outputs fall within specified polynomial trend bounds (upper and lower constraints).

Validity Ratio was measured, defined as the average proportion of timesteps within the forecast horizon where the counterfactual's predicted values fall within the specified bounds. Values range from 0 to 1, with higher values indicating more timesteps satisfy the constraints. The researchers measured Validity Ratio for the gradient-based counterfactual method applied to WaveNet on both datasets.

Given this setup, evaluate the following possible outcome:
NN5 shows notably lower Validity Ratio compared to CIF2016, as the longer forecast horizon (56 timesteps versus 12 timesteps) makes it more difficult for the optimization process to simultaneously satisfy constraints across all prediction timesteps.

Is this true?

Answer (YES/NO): NO